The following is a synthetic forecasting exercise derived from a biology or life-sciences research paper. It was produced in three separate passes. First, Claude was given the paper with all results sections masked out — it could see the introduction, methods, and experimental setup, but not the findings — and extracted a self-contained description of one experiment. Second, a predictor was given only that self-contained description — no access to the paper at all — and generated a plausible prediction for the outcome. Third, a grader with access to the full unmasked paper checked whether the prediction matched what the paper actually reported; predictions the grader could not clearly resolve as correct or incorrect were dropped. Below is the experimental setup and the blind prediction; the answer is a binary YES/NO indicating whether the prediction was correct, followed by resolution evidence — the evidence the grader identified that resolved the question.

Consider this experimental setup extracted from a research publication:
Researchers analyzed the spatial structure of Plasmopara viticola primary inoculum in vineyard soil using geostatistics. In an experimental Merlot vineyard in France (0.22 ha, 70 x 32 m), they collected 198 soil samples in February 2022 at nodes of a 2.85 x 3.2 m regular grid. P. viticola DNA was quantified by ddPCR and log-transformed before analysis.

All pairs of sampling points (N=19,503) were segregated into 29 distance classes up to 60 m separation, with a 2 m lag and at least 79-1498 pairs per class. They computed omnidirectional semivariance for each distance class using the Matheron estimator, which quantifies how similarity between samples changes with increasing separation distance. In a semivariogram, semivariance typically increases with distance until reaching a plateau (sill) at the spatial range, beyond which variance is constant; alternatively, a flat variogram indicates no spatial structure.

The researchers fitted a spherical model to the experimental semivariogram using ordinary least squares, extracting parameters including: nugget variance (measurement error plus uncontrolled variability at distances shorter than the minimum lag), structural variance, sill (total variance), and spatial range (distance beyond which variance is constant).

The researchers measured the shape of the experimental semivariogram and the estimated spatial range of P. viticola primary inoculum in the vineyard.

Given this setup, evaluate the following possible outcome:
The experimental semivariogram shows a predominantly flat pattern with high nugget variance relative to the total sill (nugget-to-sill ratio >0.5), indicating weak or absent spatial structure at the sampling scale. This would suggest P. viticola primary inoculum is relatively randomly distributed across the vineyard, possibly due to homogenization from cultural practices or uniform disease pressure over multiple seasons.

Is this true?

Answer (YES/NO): NO